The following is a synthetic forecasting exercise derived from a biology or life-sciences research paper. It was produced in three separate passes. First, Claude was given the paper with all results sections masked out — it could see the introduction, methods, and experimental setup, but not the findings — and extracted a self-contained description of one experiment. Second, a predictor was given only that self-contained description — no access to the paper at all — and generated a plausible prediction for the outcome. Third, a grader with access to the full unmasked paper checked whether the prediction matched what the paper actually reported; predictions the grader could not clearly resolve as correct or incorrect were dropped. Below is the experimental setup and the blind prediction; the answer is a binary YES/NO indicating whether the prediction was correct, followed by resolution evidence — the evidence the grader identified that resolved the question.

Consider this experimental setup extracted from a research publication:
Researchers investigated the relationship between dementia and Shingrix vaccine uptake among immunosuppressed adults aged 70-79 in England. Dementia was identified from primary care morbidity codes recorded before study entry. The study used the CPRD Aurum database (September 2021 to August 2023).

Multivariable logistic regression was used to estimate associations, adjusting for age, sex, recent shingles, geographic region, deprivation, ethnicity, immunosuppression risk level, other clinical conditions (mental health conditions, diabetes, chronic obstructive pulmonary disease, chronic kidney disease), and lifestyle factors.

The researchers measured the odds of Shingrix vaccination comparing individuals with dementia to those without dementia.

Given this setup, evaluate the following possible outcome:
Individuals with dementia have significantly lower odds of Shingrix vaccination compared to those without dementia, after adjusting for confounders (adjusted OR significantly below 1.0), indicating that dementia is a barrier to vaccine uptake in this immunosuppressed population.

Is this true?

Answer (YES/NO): YES